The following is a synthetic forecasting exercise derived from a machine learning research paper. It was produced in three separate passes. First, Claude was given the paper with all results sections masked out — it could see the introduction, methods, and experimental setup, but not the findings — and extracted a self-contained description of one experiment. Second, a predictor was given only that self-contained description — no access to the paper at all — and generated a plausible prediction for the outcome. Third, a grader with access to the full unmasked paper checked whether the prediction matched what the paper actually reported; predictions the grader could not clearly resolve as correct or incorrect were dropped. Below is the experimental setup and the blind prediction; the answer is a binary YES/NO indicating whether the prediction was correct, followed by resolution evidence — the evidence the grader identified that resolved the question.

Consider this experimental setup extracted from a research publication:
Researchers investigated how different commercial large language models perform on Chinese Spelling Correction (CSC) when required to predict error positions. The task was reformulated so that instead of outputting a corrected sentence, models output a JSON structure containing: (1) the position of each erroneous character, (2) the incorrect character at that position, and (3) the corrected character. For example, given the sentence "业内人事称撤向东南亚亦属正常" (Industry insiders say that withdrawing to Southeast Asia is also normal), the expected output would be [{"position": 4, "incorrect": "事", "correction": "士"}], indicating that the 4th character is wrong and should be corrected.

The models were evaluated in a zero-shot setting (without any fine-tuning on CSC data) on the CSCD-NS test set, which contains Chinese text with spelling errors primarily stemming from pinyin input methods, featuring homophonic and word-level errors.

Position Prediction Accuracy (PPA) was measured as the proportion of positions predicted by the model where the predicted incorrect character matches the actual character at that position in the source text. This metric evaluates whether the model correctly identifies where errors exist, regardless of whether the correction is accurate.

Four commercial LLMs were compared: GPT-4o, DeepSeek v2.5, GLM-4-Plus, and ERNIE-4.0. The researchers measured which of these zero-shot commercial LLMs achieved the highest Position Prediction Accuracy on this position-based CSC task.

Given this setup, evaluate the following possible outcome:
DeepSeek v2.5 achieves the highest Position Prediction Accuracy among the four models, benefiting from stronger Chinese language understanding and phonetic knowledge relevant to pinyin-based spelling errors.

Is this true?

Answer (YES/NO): NO